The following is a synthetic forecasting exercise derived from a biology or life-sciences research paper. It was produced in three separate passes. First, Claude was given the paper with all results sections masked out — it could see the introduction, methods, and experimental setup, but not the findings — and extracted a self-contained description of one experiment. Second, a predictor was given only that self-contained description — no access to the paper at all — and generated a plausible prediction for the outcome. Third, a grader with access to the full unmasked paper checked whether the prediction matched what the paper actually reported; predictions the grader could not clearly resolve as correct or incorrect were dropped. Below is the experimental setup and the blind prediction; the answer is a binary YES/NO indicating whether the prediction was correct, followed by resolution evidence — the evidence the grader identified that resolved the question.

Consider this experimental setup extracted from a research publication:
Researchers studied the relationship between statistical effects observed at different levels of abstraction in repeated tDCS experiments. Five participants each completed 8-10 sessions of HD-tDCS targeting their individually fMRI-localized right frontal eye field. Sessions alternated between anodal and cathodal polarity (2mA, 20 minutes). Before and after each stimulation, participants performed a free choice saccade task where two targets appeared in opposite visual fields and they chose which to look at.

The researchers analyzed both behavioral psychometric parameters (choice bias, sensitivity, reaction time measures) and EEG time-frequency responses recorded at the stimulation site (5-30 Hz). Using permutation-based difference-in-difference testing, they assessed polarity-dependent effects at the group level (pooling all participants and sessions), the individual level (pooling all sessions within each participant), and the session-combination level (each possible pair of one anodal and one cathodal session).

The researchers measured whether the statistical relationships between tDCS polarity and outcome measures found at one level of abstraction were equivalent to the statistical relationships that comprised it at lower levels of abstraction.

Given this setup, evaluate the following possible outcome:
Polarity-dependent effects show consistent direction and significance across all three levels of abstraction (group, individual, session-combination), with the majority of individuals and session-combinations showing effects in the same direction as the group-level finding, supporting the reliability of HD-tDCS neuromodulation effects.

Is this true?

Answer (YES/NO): NO